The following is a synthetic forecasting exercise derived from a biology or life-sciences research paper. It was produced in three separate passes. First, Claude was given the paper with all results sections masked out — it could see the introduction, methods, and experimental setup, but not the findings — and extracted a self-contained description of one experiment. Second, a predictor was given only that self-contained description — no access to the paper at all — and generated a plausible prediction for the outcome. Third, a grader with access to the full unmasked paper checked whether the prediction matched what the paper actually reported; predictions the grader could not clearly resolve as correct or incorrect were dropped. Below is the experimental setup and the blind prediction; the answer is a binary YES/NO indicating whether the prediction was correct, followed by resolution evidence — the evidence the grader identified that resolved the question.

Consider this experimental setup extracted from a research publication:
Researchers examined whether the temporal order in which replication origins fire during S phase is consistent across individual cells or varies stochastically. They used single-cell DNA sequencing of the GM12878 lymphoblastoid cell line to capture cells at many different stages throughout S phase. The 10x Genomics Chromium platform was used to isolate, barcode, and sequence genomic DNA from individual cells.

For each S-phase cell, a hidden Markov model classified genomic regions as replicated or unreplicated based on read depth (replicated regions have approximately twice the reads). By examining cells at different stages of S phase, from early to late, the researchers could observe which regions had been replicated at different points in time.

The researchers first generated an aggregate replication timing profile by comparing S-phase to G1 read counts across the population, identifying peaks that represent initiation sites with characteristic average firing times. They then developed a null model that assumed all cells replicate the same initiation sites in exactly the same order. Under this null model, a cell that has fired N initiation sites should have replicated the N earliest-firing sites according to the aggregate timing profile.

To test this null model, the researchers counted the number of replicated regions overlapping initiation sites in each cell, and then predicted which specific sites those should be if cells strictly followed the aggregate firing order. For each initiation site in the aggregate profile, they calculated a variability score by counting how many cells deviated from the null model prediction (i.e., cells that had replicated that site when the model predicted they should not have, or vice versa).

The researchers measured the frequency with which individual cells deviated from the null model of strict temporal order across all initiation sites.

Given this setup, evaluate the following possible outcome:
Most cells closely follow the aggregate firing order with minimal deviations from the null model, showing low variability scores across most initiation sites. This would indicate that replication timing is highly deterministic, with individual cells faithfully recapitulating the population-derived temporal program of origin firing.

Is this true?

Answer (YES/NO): YES